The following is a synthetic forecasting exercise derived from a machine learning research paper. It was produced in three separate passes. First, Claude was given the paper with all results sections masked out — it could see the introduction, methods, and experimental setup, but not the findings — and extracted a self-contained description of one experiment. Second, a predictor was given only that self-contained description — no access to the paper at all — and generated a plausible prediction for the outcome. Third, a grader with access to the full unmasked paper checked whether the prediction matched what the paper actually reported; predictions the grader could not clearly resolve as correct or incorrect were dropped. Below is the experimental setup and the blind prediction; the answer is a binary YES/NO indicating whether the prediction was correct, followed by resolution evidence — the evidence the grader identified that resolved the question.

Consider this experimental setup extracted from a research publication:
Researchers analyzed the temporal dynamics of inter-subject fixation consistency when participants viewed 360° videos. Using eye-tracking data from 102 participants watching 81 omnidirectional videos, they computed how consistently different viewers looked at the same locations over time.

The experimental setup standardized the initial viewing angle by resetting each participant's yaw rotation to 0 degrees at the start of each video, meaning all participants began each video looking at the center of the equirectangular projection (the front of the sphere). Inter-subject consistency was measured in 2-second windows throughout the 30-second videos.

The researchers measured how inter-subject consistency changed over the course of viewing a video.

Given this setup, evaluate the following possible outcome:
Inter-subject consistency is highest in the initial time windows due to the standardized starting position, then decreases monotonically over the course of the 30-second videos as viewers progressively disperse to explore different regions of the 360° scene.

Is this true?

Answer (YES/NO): NO